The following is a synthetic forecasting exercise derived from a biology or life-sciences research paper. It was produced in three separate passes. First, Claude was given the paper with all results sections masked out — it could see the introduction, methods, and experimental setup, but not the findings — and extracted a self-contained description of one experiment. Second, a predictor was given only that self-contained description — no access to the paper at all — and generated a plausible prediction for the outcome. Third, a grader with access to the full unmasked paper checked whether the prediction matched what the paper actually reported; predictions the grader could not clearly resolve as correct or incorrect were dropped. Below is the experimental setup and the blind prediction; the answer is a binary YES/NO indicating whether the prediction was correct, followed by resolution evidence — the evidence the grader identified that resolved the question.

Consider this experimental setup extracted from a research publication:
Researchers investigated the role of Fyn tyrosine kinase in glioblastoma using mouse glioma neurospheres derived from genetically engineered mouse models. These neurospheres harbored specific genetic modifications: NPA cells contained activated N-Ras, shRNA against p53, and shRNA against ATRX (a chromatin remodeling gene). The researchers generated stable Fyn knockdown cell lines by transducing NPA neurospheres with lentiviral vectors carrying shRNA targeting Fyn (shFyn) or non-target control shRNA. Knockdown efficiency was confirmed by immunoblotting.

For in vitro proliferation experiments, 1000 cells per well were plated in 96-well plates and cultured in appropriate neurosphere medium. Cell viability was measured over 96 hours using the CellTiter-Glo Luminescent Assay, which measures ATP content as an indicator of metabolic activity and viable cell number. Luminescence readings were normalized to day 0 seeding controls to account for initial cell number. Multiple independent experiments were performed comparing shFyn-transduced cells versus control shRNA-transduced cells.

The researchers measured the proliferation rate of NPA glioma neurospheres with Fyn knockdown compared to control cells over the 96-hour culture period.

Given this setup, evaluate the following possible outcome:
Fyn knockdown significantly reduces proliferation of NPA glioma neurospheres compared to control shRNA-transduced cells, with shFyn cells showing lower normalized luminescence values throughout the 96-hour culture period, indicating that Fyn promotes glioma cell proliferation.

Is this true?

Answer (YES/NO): YES